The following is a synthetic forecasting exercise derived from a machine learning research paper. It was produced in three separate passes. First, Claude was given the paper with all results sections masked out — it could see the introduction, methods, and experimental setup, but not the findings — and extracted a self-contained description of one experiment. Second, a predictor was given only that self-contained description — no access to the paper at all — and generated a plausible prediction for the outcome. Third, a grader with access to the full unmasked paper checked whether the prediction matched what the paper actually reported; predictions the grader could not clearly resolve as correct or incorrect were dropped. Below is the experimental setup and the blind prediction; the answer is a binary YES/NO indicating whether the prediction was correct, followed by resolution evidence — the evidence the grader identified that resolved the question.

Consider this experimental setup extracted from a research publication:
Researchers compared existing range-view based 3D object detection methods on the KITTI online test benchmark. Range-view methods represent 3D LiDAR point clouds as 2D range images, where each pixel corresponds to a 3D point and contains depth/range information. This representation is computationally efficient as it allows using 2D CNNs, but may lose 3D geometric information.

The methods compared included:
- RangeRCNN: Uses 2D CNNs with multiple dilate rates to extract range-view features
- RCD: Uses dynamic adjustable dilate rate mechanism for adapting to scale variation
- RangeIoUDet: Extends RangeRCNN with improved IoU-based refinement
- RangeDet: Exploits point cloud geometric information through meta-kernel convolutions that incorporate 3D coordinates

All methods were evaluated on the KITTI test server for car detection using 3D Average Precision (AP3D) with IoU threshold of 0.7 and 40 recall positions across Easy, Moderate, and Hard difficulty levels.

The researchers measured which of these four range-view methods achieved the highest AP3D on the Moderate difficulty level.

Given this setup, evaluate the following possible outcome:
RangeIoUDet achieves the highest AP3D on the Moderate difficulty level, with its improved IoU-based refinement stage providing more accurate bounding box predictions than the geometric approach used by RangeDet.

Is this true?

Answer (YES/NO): NO